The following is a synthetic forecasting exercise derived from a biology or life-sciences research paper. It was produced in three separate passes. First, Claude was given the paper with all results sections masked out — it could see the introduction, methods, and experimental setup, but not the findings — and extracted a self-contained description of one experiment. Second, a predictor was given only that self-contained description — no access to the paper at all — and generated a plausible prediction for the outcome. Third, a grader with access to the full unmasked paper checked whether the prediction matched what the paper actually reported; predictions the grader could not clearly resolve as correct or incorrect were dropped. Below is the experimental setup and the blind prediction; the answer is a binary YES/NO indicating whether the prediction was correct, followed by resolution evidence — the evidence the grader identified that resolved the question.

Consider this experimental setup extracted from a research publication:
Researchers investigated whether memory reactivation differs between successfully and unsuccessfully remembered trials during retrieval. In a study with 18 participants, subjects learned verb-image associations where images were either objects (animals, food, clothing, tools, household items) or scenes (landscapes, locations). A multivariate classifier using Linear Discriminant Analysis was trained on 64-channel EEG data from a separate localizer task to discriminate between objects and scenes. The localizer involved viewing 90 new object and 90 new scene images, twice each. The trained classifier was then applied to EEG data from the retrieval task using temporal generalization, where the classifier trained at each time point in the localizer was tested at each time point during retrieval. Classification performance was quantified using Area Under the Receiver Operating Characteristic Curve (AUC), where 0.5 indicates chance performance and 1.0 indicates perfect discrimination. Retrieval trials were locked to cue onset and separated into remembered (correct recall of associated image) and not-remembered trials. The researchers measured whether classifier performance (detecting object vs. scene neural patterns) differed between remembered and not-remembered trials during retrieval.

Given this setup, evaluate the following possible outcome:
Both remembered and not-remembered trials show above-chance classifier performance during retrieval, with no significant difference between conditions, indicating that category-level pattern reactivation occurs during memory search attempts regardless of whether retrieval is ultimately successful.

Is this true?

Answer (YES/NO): NO